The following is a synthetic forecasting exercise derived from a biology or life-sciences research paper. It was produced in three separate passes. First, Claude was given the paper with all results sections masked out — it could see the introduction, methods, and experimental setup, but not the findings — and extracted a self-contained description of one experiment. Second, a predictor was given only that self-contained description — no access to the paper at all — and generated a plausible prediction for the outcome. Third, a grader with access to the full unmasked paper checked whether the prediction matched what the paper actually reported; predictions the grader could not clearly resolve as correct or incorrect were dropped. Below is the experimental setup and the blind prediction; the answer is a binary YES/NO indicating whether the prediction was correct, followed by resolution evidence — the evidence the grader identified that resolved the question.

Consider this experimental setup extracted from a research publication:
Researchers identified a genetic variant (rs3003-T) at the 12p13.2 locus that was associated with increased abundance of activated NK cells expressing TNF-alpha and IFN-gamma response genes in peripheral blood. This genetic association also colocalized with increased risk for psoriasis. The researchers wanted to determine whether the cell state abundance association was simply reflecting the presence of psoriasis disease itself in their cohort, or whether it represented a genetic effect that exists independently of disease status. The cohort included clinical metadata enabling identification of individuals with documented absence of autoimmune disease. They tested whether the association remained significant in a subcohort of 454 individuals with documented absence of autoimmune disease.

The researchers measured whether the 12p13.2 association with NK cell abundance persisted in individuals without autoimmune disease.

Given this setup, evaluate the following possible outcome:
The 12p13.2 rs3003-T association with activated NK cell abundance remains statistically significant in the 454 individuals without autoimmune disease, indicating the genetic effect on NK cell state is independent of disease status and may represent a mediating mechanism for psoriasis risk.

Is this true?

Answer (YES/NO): YES